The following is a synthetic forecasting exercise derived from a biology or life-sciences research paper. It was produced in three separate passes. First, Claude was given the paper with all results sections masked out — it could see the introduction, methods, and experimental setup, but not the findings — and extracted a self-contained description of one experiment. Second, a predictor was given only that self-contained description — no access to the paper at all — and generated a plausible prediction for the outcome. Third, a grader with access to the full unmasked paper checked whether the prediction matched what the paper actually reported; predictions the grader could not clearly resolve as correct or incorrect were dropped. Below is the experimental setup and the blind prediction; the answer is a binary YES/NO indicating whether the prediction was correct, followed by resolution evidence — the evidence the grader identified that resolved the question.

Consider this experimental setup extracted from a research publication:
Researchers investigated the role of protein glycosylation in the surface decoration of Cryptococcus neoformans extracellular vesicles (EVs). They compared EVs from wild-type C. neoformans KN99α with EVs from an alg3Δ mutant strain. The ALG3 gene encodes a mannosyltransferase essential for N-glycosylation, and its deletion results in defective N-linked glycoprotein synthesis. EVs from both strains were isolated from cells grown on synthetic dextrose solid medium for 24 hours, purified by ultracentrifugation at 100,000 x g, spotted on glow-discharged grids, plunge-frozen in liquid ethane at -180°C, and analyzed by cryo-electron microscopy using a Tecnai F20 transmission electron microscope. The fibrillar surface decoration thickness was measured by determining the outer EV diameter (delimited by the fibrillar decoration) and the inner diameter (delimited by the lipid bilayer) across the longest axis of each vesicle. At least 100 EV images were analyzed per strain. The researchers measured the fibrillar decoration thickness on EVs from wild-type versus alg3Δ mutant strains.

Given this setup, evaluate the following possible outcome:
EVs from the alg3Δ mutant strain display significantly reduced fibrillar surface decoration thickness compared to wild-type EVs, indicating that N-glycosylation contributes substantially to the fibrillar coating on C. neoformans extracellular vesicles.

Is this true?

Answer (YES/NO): YES